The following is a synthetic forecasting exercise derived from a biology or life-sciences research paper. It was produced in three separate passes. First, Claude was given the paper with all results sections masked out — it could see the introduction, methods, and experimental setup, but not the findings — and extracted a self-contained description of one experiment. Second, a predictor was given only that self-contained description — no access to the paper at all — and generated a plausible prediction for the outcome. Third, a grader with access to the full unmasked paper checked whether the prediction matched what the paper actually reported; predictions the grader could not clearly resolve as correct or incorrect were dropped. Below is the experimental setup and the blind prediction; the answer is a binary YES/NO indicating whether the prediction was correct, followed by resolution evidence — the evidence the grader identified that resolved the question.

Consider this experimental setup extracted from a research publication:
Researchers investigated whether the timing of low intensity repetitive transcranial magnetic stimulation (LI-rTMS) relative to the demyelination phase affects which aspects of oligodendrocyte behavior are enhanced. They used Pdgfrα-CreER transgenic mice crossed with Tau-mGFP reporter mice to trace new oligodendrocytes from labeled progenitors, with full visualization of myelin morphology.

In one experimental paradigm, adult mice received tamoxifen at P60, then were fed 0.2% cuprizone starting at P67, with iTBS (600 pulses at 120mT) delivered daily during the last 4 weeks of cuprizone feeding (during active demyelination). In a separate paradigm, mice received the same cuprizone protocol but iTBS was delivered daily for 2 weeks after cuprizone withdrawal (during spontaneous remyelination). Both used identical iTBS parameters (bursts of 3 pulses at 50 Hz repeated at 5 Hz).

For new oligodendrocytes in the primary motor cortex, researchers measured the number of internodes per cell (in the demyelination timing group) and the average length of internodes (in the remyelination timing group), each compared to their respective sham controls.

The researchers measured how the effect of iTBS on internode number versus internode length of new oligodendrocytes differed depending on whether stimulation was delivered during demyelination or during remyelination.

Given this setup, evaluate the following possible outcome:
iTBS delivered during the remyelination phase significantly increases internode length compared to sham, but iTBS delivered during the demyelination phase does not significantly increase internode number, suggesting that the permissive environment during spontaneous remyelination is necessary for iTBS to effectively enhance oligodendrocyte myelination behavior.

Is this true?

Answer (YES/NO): NO